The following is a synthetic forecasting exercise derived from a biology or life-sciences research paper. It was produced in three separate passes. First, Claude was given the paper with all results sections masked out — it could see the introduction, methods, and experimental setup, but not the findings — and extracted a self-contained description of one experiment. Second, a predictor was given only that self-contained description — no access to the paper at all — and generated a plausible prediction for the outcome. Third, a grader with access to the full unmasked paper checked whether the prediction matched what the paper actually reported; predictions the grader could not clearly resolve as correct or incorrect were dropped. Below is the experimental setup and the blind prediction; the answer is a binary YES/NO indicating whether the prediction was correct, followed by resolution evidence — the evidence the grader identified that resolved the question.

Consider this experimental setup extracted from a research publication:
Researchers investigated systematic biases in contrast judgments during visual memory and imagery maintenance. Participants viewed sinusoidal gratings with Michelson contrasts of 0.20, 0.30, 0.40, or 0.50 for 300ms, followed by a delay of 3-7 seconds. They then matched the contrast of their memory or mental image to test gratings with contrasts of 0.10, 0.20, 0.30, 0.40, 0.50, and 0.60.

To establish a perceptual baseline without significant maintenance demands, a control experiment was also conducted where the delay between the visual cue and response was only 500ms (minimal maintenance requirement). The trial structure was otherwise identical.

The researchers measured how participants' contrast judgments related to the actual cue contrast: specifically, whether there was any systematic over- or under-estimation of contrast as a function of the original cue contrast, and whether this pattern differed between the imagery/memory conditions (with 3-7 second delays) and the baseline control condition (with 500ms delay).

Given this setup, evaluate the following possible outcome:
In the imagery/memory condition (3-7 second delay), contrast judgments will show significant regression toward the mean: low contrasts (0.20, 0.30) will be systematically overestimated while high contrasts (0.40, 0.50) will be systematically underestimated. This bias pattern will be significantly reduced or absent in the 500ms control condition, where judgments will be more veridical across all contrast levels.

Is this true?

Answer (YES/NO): YES